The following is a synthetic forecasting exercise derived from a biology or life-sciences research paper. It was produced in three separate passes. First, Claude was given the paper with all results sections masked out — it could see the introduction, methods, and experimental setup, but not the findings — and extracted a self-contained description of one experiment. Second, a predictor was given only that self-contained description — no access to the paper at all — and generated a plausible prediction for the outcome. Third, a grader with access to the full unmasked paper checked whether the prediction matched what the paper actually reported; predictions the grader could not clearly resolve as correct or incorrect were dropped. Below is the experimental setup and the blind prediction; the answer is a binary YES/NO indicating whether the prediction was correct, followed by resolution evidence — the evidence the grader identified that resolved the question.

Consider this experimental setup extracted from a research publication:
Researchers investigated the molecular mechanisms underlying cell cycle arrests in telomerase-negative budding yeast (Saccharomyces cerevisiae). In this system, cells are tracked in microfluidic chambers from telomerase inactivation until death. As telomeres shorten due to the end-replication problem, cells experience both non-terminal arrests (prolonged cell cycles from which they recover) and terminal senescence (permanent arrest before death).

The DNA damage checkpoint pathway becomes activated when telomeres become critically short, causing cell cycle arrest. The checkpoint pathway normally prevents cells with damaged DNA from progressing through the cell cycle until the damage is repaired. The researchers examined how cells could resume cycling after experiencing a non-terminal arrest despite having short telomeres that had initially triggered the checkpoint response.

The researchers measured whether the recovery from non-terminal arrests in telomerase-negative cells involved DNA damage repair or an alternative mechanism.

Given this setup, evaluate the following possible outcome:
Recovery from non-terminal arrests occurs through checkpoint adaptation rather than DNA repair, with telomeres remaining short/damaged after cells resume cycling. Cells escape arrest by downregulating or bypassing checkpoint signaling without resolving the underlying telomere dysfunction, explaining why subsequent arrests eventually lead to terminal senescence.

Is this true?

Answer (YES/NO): NO